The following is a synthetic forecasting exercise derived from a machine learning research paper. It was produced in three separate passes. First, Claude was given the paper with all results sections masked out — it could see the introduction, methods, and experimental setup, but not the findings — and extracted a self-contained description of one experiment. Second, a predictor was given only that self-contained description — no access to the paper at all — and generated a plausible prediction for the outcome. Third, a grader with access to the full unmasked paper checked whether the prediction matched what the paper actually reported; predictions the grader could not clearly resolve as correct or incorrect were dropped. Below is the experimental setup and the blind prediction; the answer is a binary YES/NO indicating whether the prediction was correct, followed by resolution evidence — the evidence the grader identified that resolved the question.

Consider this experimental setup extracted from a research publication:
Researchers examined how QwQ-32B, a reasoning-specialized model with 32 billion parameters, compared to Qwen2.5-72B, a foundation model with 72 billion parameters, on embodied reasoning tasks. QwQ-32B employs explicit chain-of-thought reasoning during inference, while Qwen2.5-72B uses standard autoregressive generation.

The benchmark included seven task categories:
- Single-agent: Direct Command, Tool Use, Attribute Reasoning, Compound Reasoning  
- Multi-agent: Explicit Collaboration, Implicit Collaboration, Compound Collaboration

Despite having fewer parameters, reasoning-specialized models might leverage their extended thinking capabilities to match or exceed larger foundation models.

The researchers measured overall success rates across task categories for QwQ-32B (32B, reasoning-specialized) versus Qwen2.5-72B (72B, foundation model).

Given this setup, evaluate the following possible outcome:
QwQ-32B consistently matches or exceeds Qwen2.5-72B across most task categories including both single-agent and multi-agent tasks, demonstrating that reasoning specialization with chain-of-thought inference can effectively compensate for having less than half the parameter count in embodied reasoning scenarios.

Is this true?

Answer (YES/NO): NO